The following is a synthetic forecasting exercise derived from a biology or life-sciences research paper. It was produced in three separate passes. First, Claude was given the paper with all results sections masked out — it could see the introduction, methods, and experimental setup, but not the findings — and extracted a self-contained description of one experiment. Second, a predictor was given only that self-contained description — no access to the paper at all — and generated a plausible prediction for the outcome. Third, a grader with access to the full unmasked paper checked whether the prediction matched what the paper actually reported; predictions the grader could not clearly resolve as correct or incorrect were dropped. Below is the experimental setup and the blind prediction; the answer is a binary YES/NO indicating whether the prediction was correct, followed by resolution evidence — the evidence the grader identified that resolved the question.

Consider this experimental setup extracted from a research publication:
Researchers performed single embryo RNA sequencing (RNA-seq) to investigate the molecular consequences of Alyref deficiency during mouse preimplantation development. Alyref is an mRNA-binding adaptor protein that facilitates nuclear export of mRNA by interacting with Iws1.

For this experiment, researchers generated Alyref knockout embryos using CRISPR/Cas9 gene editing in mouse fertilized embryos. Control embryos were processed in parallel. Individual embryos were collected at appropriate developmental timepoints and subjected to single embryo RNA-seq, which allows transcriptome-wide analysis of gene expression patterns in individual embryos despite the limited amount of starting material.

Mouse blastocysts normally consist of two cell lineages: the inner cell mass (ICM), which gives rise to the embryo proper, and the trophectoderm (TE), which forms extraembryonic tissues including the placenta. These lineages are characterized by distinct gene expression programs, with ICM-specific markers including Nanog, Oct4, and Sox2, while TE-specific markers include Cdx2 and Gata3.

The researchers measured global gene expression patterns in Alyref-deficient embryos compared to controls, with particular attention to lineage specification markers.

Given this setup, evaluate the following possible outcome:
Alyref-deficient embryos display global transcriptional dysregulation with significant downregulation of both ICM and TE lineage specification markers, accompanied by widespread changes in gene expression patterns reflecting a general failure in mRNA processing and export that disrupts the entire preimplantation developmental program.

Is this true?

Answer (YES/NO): NO